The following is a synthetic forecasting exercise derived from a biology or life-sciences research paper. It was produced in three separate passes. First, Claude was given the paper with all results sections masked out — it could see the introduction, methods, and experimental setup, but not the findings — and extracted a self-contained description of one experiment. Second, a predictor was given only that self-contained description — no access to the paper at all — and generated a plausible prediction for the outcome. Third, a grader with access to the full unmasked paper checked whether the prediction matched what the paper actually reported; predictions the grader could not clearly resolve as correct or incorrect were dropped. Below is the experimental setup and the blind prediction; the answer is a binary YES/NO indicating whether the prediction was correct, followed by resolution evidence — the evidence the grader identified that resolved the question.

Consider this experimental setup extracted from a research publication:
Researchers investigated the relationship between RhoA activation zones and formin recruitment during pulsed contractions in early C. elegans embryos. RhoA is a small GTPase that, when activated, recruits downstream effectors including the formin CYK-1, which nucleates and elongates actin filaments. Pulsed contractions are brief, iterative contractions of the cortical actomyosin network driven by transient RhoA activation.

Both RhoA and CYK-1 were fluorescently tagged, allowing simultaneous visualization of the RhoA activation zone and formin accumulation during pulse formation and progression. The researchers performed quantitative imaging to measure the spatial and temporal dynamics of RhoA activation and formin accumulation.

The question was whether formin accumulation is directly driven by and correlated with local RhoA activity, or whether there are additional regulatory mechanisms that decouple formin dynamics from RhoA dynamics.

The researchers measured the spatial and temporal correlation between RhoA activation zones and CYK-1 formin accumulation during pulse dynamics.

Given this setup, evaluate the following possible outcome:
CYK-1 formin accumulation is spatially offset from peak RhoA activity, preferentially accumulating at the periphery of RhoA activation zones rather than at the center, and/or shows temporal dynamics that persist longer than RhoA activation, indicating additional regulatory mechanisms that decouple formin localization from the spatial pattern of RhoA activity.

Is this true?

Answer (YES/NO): NO